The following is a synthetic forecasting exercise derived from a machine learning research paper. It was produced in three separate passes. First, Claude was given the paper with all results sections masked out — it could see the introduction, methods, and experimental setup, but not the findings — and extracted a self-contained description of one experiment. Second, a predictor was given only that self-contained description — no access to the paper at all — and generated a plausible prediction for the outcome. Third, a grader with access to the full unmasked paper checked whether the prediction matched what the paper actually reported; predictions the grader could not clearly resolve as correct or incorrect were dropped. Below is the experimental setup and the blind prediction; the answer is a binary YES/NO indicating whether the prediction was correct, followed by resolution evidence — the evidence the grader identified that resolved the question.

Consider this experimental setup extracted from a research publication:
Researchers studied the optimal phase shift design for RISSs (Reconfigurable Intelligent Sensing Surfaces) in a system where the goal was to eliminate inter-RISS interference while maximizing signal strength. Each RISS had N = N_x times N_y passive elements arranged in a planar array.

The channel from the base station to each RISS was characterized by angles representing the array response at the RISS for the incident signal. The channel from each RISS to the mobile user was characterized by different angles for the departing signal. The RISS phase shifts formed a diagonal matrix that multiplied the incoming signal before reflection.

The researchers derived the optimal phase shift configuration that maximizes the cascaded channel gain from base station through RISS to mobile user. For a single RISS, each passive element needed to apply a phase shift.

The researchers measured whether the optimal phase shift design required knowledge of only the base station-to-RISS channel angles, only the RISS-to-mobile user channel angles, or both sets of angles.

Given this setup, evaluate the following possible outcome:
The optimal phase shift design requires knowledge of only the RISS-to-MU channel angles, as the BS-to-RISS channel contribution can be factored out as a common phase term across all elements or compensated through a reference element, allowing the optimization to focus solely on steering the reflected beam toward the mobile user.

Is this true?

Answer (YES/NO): NO